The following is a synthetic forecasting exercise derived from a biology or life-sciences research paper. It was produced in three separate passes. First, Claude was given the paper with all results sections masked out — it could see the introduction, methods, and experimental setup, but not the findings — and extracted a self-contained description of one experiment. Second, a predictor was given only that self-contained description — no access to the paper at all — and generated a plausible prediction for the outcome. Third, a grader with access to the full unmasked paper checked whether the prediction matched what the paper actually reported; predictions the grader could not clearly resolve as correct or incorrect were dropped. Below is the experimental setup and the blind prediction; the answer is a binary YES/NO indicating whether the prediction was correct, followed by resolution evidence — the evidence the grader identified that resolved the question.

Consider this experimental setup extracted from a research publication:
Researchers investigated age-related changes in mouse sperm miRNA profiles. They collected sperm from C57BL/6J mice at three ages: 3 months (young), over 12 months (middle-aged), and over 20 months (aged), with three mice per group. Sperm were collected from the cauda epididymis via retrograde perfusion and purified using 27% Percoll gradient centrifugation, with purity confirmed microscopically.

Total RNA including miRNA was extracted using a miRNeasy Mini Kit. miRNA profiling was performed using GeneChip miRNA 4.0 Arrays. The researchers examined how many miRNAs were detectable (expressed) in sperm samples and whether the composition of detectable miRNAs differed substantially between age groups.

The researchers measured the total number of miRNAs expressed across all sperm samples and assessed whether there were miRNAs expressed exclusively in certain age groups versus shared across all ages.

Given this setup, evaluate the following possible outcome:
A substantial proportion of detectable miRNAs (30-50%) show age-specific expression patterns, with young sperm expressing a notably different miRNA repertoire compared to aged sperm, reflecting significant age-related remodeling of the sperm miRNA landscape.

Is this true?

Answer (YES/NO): NO